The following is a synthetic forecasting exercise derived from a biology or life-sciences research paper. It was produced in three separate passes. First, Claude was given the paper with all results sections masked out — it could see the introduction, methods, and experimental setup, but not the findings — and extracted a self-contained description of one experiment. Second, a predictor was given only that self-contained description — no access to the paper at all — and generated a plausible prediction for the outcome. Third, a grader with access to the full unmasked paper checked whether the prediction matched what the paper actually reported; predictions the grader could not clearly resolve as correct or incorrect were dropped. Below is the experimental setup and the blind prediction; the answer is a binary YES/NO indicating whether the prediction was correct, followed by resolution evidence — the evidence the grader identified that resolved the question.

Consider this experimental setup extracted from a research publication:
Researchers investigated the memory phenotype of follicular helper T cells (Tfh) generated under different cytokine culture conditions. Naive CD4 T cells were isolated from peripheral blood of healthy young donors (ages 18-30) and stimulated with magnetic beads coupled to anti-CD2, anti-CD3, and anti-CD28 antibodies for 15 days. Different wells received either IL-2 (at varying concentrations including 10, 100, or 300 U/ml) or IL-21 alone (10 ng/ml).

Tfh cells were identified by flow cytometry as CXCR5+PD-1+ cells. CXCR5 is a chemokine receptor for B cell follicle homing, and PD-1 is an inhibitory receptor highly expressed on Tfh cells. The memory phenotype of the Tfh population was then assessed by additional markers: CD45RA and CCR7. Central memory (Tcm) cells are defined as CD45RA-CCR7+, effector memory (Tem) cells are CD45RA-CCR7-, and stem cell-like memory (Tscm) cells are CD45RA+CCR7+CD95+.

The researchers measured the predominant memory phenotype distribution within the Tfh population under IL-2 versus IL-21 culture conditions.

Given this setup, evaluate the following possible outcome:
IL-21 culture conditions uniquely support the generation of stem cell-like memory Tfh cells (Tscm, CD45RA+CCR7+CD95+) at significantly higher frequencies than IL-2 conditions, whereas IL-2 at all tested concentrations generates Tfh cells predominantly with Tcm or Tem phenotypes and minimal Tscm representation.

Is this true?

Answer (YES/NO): NO